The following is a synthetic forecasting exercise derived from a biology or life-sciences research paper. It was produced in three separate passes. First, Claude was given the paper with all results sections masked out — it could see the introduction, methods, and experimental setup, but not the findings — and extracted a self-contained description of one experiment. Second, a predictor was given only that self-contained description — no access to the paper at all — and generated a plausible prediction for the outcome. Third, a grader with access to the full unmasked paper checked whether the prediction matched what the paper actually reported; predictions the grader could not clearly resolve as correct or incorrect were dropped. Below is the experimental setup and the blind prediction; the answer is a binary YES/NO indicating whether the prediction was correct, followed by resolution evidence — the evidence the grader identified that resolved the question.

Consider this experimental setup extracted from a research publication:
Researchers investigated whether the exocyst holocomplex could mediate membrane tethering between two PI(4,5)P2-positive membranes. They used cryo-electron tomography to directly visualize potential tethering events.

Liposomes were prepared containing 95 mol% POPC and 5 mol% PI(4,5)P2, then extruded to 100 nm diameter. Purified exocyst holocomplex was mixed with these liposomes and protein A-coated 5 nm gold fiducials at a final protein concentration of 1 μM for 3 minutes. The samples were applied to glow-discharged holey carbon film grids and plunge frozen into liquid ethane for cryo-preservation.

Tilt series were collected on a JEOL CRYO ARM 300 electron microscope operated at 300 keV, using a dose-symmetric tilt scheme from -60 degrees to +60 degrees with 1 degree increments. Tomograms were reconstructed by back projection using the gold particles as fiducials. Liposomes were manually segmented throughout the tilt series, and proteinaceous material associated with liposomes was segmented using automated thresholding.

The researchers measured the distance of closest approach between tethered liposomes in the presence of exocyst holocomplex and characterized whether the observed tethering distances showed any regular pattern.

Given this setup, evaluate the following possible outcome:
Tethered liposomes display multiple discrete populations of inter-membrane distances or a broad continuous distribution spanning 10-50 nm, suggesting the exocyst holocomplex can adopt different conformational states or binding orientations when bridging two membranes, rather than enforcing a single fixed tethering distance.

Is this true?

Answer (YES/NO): NO